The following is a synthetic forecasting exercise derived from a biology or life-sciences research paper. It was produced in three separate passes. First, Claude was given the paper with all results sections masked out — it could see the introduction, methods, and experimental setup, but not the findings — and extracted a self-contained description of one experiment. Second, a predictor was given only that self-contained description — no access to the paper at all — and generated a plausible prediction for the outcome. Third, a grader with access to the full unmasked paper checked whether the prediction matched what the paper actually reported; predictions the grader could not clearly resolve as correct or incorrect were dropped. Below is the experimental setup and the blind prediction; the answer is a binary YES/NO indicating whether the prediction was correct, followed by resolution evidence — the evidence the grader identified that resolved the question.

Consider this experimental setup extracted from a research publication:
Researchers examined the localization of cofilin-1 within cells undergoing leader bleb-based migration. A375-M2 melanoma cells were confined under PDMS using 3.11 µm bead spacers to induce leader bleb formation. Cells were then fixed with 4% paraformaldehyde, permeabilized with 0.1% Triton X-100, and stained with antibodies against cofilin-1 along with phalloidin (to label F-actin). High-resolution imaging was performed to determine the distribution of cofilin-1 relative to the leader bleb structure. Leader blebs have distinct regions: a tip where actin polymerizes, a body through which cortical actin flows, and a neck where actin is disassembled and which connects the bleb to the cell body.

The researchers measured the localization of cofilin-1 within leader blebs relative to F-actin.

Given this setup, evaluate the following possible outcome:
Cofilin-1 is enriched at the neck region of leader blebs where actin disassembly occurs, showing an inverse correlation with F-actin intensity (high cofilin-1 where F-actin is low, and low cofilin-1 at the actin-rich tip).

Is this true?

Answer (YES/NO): NO